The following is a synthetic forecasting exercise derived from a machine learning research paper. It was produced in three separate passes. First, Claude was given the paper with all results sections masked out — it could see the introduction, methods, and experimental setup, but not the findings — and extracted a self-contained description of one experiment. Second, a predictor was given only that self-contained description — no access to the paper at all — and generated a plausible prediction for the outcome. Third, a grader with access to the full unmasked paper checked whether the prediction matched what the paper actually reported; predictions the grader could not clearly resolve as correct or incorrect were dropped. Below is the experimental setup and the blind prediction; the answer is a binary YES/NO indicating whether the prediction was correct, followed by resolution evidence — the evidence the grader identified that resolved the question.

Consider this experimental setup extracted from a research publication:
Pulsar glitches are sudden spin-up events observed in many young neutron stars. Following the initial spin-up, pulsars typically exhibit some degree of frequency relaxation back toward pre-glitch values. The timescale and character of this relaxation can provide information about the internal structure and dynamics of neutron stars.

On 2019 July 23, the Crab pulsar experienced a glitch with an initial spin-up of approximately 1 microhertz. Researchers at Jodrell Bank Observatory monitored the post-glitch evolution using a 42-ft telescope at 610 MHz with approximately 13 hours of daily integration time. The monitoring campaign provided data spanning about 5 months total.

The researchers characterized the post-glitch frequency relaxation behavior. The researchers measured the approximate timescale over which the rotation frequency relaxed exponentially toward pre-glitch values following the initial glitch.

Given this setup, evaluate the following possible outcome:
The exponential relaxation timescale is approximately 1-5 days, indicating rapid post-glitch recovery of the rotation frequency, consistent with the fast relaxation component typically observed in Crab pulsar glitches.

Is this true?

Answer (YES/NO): NO